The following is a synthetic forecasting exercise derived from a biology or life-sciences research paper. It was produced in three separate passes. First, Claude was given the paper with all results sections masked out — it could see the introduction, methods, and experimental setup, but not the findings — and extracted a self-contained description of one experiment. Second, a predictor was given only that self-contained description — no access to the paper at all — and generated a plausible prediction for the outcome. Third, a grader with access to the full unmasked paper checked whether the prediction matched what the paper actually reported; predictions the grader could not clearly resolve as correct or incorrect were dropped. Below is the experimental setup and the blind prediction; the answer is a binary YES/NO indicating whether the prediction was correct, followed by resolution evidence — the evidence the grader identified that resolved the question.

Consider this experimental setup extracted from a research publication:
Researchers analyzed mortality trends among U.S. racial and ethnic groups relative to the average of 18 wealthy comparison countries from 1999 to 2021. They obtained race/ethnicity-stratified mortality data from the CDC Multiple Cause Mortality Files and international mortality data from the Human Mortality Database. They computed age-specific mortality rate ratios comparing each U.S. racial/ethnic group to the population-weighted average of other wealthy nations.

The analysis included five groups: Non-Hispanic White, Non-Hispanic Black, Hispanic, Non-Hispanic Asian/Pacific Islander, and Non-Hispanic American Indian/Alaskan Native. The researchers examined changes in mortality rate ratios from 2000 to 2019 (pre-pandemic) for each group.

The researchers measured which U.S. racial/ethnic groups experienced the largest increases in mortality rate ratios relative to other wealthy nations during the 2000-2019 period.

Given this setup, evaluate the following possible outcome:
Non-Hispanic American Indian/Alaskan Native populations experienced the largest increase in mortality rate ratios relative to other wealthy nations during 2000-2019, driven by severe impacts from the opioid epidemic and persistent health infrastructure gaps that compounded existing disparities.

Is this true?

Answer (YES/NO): NO